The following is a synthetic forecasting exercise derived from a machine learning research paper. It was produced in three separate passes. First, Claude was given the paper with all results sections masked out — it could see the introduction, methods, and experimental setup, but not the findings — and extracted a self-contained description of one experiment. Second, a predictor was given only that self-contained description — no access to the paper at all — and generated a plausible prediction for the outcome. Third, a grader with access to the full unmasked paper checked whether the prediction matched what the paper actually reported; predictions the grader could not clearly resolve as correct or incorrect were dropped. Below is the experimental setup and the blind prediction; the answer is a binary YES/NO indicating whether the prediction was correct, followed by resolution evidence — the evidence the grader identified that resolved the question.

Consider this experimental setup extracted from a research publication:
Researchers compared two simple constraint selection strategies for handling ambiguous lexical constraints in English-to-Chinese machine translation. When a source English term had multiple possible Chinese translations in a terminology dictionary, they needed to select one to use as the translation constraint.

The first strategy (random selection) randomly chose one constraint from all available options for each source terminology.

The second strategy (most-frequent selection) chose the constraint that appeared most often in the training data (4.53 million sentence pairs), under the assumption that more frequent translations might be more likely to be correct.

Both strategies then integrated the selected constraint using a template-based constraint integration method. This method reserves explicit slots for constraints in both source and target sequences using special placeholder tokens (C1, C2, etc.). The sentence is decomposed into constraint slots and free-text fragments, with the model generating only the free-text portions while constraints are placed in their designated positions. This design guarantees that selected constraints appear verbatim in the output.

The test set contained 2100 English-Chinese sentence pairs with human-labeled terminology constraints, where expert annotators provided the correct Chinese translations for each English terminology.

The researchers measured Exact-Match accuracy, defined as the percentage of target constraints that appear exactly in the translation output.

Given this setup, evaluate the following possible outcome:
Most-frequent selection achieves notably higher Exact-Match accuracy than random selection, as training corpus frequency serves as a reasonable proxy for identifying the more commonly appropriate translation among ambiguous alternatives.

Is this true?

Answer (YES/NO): NO